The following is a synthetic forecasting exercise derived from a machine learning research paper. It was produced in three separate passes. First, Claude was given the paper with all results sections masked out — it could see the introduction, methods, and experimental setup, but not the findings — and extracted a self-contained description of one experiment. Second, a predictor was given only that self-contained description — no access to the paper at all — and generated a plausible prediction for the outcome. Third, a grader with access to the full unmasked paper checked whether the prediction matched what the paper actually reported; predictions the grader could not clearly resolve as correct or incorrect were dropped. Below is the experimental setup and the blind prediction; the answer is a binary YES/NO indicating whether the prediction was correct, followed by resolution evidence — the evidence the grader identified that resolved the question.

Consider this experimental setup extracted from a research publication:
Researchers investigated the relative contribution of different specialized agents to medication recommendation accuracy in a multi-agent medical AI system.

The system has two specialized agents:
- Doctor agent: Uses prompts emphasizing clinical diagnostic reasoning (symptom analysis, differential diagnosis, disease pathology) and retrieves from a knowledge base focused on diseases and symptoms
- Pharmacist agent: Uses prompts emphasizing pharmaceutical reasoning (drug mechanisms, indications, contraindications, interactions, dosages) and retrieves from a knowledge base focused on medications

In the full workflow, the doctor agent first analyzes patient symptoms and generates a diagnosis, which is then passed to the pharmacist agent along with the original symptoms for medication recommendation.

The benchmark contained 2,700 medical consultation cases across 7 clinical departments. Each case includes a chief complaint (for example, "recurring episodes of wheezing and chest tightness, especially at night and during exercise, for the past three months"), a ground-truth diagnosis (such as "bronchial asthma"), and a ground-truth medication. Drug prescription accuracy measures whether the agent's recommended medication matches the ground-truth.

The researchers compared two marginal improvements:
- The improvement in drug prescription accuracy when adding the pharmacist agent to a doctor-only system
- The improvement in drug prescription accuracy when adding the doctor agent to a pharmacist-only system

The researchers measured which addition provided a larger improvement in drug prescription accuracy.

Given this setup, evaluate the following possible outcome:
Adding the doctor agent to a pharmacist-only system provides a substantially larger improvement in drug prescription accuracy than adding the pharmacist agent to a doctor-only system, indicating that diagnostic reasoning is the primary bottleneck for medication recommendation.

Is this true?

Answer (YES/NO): YES